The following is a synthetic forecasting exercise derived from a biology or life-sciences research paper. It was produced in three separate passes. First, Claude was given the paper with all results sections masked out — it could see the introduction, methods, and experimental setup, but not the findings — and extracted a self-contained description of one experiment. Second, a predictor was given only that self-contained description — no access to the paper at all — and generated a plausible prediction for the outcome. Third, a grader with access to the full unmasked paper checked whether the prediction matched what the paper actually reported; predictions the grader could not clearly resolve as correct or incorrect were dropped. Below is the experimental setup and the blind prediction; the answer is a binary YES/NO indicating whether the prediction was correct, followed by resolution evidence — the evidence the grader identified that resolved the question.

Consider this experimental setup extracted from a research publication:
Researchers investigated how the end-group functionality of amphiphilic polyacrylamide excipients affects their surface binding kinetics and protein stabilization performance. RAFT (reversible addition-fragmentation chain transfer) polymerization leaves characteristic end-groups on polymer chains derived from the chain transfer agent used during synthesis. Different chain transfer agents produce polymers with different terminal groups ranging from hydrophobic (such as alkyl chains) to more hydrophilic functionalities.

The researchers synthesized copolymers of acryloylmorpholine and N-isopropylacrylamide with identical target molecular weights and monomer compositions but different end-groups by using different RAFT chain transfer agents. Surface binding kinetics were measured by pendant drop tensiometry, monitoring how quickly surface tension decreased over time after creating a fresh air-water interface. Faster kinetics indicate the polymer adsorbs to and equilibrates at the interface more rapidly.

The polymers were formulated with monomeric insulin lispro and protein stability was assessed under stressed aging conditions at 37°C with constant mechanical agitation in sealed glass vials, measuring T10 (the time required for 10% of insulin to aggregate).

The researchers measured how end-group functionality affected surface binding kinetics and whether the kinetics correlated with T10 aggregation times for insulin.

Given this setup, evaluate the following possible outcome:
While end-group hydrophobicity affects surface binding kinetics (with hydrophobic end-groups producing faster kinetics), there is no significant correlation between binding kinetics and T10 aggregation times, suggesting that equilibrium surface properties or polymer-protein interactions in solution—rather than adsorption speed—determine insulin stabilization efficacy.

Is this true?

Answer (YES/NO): NO